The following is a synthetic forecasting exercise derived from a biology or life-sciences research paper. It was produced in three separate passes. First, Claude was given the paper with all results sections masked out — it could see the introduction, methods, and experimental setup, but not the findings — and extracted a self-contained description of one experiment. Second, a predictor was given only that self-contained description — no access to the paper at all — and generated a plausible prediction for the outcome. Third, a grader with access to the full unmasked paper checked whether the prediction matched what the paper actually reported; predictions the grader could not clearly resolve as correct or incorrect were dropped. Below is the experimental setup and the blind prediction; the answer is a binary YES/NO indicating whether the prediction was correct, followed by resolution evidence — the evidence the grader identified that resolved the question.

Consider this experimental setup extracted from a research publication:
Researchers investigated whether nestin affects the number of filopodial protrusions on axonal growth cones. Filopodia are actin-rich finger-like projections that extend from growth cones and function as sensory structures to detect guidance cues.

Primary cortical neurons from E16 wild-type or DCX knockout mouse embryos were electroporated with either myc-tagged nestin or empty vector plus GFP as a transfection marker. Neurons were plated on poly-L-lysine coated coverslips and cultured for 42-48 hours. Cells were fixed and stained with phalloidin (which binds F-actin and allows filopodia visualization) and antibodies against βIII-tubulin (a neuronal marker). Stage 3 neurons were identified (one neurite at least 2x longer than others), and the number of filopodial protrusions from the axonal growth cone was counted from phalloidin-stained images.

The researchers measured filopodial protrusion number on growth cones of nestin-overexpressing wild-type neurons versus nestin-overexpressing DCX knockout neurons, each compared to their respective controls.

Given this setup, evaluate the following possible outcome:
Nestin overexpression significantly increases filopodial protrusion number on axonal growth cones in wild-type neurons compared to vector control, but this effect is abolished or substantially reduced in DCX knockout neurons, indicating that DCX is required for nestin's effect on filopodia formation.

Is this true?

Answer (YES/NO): NO